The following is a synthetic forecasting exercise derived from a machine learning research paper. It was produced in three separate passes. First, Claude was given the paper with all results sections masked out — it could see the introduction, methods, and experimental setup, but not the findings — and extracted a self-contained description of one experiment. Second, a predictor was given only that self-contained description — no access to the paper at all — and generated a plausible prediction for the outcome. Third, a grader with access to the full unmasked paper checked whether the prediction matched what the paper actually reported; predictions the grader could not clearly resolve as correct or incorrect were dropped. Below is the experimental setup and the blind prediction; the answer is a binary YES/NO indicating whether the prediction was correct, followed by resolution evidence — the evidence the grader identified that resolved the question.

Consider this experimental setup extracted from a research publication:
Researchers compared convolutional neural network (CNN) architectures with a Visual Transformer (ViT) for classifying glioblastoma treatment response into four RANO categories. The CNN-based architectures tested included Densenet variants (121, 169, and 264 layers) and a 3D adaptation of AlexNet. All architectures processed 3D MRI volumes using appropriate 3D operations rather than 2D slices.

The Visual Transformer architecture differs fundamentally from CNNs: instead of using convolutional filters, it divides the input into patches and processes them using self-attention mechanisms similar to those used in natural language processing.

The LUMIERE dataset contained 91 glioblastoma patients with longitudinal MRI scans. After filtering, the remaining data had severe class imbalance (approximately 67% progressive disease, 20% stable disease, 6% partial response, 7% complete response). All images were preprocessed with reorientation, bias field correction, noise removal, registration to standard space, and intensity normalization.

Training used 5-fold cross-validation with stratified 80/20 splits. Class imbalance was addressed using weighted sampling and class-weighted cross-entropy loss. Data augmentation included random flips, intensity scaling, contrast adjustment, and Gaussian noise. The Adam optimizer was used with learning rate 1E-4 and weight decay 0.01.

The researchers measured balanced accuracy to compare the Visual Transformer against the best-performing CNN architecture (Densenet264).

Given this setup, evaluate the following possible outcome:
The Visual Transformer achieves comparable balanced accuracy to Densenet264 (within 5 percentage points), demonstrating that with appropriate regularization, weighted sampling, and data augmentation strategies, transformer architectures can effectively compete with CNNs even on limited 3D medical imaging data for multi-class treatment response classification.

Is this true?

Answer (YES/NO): NO